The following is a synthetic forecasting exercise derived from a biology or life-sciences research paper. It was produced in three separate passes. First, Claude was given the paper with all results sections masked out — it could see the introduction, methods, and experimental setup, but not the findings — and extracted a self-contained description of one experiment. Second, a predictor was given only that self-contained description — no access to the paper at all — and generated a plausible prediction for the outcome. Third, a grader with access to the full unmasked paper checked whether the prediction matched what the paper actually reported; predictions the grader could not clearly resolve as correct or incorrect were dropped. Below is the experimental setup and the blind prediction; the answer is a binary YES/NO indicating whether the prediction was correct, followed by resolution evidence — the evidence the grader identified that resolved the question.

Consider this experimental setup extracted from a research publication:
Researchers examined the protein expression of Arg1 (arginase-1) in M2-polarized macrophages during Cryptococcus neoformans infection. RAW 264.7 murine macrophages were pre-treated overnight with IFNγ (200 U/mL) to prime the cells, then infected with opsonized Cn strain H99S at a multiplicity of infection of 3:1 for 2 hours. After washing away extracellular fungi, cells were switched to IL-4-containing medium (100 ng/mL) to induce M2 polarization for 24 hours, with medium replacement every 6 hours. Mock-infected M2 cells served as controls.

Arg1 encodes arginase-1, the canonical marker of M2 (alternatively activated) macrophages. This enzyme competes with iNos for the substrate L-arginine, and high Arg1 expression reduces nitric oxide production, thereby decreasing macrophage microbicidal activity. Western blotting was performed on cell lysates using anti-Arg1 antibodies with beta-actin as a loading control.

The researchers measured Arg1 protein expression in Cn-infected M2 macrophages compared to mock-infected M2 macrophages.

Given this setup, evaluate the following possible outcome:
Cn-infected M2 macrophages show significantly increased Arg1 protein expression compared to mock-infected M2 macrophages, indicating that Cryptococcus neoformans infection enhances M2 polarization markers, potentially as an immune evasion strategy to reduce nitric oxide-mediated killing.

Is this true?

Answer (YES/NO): NO